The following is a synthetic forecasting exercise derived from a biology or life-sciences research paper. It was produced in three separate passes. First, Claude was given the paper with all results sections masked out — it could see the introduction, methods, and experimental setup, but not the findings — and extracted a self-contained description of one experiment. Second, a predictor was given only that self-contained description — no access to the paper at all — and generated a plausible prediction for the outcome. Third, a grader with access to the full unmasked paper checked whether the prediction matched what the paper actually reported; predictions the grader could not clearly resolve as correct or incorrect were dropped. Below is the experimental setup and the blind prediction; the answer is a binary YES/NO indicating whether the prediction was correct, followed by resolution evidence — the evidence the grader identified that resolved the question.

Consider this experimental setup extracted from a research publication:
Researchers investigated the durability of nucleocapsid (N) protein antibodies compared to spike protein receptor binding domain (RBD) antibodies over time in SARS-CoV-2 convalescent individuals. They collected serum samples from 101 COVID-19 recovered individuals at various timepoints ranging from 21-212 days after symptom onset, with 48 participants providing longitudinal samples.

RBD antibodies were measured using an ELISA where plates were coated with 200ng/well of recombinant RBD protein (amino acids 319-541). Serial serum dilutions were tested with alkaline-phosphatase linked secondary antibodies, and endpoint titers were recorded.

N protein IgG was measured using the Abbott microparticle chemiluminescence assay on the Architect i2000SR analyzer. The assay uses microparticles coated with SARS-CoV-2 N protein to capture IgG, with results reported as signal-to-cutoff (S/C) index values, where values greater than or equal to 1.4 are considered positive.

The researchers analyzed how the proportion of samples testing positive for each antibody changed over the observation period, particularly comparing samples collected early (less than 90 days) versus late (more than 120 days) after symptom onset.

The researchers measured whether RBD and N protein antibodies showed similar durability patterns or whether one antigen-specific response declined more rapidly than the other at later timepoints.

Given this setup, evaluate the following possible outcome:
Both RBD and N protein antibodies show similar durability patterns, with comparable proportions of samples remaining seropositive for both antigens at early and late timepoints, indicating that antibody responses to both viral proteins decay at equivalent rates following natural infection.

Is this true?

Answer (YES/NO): NO